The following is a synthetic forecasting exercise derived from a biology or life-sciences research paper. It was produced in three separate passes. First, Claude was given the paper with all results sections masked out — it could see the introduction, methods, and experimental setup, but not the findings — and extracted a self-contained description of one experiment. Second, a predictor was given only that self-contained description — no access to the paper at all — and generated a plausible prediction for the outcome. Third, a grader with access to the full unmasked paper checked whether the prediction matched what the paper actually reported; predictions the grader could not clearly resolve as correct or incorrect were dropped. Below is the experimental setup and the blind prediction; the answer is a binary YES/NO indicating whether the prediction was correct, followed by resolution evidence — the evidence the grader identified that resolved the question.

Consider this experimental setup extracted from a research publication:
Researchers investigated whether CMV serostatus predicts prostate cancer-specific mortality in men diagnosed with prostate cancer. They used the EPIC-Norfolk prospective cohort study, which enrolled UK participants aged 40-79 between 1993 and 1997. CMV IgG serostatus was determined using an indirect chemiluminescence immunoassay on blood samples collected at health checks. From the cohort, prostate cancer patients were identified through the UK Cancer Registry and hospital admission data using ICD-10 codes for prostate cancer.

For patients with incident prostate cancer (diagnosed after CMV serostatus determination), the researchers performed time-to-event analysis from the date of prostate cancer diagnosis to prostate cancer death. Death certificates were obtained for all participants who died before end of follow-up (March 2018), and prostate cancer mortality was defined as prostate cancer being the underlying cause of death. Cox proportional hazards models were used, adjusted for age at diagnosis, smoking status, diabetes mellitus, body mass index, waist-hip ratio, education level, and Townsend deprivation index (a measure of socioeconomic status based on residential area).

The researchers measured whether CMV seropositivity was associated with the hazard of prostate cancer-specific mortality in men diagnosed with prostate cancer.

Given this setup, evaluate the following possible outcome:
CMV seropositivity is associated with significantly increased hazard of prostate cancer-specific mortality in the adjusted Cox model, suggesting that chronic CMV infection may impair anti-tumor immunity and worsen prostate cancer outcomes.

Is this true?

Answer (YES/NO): NO